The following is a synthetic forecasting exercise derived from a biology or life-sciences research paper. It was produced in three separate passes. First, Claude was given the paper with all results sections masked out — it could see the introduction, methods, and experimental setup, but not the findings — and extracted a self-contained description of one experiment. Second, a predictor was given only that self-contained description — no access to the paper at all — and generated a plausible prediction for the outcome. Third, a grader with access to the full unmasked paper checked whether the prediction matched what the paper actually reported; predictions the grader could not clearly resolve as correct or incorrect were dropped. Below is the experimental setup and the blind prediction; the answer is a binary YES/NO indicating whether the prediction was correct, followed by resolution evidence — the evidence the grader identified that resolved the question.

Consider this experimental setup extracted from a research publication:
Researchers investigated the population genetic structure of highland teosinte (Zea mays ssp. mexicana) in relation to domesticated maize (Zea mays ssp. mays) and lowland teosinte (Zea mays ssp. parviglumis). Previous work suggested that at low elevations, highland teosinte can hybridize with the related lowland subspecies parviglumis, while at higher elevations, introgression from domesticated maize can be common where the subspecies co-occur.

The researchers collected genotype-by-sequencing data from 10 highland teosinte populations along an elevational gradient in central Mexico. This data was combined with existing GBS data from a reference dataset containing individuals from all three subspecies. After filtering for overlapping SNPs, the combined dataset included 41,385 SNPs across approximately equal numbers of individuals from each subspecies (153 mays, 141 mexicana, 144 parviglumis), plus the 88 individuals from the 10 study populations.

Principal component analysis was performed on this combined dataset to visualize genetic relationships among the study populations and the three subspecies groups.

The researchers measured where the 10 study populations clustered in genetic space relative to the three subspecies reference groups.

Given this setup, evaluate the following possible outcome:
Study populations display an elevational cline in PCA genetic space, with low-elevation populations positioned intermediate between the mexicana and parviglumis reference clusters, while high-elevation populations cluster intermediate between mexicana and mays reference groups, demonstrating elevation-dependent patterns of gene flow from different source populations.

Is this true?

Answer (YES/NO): NO